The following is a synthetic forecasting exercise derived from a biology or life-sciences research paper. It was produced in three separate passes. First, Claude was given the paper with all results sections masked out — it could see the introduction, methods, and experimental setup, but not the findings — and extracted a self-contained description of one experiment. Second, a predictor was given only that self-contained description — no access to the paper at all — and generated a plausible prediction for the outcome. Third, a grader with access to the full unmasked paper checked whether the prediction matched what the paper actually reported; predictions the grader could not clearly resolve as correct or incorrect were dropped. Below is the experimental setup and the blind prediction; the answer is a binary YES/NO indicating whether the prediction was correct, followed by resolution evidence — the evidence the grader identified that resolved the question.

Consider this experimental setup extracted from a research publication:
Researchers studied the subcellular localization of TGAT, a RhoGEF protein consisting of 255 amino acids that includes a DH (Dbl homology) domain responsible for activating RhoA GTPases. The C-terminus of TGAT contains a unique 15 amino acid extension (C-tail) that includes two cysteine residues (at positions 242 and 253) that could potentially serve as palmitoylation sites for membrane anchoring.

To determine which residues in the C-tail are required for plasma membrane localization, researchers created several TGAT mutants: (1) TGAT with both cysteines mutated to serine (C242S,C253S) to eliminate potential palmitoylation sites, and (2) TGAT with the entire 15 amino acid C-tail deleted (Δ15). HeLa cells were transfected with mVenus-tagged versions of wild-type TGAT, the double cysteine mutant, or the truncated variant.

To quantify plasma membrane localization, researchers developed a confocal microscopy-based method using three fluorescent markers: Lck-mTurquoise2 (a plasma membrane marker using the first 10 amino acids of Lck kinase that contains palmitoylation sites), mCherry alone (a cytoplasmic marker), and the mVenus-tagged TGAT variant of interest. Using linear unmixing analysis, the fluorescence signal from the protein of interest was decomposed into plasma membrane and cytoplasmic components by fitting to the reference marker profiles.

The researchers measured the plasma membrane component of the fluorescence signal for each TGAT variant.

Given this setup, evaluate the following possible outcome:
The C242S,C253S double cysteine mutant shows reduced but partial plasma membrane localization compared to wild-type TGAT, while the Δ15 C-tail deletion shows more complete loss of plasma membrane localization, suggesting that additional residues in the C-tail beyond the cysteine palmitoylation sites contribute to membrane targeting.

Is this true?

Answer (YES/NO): YES